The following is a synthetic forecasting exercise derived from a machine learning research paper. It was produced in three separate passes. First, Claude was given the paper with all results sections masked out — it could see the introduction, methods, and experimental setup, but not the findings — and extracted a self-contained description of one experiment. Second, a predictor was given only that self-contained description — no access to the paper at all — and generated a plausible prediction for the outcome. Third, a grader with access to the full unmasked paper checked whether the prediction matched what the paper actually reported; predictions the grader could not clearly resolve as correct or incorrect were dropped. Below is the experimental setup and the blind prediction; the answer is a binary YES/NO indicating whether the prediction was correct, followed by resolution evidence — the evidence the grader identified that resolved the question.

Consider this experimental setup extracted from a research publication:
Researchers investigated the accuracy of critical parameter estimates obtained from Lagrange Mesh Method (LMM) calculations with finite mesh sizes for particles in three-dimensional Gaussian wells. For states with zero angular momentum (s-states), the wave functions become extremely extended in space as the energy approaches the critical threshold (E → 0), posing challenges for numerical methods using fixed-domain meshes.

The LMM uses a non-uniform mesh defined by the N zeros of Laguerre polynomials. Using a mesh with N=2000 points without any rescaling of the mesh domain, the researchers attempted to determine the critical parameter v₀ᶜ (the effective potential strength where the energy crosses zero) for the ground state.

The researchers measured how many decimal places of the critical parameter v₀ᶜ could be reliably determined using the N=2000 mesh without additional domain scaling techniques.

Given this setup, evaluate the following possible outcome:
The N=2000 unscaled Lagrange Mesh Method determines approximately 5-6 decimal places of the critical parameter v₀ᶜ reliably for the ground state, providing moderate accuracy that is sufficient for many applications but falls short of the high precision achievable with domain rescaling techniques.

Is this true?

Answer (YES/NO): NO